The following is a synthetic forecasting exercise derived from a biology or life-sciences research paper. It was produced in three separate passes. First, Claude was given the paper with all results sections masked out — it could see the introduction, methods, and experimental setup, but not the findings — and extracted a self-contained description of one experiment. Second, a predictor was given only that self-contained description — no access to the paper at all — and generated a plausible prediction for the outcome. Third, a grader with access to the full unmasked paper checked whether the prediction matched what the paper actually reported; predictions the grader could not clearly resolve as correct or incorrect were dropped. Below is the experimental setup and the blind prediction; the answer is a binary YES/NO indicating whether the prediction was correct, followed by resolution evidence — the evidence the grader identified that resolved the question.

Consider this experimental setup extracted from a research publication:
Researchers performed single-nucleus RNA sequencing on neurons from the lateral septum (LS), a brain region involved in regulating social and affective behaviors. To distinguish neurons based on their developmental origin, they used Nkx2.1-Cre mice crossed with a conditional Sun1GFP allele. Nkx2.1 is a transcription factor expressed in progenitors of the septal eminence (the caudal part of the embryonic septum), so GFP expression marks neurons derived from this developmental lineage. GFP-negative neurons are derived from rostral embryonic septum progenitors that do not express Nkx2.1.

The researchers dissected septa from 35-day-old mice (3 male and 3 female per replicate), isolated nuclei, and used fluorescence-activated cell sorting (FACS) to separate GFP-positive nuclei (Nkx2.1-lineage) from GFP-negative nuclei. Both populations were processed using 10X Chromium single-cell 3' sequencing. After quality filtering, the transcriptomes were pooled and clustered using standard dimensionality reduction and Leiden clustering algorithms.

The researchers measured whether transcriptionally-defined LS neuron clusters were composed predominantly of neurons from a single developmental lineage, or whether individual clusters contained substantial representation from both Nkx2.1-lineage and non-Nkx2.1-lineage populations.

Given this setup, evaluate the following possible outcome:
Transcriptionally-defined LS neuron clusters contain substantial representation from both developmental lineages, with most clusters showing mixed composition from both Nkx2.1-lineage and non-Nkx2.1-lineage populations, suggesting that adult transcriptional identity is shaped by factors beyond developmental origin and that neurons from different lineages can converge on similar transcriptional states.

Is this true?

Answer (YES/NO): NO